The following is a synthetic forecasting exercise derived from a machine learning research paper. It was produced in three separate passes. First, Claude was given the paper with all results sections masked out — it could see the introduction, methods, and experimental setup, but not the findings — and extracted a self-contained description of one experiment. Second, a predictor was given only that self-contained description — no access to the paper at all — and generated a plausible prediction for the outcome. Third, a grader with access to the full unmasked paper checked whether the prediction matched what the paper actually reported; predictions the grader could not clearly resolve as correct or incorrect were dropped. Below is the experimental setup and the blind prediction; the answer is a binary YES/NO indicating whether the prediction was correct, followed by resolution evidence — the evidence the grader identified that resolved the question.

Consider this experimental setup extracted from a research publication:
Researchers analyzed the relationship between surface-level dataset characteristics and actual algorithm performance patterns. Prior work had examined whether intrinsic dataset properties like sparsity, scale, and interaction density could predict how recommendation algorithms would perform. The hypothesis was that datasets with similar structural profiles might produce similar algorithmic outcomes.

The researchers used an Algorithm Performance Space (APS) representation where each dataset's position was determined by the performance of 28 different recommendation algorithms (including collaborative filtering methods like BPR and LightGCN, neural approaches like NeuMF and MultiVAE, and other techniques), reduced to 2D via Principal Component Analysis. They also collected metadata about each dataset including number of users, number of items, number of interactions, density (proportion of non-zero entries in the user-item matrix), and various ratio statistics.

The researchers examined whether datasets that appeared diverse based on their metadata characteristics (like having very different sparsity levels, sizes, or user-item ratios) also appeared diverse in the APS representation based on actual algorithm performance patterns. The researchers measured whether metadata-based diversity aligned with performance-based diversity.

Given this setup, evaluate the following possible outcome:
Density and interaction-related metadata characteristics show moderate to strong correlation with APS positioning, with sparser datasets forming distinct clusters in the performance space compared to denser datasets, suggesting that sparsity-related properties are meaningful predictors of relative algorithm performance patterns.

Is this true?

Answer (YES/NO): NO